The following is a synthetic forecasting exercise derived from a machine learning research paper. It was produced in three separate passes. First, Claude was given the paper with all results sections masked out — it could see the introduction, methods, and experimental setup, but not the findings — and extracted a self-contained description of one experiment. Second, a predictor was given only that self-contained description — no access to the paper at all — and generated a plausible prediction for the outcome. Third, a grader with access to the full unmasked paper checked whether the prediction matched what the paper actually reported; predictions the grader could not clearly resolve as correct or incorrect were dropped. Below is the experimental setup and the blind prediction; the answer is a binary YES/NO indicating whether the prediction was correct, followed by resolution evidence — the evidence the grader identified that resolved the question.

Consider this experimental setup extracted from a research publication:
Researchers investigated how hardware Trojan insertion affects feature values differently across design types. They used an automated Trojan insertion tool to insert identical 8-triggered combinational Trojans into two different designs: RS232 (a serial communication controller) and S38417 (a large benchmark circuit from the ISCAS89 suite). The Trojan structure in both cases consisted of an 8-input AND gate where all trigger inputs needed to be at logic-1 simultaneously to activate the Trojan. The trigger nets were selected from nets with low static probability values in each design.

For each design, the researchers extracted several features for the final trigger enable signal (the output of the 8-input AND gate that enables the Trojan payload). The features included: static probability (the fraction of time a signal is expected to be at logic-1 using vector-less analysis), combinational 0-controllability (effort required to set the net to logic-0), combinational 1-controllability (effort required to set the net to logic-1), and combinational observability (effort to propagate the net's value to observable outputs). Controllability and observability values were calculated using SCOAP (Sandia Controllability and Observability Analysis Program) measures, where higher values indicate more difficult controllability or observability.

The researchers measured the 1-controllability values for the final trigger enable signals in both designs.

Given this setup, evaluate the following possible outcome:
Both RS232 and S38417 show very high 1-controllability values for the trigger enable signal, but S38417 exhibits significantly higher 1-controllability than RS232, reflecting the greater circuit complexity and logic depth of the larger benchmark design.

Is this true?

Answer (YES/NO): YES